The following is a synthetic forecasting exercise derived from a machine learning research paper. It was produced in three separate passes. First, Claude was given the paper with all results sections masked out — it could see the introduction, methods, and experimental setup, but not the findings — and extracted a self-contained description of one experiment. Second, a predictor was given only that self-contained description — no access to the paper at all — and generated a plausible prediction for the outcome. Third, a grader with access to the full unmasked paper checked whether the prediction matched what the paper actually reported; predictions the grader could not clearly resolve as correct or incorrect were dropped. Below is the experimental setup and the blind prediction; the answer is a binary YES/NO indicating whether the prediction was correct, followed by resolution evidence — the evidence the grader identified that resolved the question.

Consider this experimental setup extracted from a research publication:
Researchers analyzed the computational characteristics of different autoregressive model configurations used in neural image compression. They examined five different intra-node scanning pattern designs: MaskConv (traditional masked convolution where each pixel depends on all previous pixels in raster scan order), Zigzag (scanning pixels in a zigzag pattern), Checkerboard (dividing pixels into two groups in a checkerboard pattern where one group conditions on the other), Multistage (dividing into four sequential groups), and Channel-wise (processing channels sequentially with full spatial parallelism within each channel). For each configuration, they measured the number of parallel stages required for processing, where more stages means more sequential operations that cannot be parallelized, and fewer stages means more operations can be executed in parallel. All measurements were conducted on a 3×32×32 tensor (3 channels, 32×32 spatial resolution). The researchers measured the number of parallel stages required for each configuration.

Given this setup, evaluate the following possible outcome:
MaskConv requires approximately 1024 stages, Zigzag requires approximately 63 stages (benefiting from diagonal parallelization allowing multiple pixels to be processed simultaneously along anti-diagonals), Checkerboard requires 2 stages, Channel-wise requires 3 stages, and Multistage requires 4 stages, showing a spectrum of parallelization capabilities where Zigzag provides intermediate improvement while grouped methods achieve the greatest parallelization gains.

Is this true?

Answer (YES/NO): YES